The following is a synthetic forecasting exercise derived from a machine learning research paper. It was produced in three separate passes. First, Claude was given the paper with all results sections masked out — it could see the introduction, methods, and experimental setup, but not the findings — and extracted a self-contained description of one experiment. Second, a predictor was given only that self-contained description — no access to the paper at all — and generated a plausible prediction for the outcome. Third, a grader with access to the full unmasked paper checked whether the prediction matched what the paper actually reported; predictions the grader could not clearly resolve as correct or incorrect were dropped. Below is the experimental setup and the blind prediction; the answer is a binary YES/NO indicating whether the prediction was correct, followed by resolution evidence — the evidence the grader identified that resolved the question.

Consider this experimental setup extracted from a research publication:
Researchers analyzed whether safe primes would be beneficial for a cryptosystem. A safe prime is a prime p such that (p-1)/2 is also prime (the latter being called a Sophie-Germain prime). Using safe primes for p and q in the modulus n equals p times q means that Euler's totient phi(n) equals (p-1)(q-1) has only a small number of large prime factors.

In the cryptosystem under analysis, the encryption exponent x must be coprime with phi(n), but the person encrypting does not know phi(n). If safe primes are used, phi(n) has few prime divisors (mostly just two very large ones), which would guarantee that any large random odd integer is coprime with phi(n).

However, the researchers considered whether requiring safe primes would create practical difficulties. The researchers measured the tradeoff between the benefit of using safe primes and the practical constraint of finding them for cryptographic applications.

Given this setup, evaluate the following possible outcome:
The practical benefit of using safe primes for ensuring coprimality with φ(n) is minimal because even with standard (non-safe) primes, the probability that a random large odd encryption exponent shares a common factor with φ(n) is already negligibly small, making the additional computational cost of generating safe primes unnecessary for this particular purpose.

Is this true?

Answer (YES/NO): NO